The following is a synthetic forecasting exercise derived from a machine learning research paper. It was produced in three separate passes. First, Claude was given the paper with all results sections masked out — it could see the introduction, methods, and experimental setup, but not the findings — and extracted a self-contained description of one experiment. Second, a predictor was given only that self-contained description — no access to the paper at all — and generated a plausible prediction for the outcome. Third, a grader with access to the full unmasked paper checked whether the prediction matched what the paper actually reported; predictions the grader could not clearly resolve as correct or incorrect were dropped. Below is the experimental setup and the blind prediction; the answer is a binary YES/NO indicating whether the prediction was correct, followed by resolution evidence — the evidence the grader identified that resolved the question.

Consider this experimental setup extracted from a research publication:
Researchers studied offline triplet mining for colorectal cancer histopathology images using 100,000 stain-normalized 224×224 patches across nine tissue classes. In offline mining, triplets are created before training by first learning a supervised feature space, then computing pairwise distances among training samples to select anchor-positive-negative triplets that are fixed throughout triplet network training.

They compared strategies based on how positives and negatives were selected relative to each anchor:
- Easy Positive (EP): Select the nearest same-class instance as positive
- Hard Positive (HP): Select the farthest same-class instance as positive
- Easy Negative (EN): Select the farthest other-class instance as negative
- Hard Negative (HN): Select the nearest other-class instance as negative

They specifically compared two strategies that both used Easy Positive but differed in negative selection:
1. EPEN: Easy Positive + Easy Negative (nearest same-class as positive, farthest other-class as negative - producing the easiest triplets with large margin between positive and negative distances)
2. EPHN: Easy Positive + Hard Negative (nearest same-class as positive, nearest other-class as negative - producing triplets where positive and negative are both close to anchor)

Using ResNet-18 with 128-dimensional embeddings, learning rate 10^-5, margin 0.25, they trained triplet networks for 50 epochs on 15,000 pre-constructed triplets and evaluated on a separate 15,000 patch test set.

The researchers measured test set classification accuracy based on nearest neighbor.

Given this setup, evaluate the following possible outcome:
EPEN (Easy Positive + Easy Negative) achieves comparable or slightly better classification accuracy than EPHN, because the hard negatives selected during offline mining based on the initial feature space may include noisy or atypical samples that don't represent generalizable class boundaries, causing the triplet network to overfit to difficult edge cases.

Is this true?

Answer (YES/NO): NO